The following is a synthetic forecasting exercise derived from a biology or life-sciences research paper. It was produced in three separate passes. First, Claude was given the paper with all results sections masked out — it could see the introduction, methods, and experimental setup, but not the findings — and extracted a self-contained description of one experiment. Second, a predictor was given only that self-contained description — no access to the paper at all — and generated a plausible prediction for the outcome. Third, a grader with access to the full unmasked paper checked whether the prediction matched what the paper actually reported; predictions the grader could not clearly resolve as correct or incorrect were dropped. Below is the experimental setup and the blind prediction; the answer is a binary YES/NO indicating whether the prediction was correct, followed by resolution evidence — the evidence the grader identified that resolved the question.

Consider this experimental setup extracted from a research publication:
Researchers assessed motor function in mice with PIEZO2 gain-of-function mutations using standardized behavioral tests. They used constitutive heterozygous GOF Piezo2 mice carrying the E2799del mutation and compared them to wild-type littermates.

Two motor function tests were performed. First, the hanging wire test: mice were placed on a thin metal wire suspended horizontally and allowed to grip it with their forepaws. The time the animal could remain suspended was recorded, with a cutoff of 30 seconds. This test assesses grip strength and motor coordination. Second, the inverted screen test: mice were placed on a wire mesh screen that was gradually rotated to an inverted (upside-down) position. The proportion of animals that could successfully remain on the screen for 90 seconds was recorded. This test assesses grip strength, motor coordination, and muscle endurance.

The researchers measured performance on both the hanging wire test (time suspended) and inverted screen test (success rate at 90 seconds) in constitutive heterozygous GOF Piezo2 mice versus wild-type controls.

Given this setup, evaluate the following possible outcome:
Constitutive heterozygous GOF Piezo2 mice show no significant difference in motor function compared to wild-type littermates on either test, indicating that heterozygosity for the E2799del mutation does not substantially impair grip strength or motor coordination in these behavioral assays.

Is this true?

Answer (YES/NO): NO